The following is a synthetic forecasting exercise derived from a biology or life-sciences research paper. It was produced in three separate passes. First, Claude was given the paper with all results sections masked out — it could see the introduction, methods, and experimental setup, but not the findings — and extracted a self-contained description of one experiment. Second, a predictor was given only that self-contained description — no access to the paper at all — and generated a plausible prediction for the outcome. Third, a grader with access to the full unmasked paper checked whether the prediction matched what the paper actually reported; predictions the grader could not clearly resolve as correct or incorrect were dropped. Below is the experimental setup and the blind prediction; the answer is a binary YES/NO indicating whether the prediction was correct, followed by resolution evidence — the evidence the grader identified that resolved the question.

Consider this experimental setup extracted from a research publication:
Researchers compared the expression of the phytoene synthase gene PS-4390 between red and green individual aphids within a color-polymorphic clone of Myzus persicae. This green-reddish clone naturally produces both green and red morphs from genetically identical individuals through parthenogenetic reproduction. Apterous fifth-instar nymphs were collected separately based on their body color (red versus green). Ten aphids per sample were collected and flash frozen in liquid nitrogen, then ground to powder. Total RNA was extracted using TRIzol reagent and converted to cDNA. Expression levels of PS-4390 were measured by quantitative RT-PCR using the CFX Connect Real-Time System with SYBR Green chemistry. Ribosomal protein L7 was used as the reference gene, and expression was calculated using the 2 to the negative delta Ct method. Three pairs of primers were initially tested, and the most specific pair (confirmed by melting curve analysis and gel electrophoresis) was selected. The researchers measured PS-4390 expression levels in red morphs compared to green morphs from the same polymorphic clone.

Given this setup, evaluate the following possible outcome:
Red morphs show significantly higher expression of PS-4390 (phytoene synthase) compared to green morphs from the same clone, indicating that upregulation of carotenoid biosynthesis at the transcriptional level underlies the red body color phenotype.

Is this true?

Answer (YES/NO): YES